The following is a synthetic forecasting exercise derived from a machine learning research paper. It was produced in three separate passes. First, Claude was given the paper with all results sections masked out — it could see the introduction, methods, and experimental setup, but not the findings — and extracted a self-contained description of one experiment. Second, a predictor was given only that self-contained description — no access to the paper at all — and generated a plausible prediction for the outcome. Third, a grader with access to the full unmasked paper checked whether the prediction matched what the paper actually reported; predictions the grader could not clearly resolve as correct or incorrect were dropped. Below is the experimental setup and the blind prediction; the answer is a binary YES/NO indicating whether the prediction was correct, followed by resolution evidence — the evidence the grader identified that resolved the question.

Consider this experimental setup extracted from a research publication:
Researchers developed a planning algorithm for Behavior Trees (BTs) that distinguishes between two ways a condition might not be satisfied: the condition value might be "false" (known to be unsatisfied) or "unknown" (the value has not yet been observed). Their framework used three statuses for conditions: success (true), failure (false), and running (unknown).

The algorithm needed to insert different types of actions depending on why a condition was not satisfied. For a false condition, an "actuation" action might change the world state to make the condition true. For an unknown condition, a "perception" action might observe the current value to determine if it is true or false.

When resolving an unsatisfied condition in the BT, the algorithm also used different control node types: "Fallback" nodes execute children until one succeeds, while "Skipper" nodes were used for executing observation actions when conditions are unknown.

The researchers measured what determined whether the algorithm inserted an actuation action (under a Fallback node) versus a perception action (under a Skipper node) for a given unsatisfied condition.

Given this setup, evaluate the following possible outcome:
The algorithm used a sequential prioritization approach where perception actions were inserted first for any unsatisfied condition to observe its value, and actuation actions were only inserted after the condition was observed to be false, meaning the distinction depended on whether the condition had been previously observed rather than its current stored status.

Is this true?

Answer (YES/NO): NO